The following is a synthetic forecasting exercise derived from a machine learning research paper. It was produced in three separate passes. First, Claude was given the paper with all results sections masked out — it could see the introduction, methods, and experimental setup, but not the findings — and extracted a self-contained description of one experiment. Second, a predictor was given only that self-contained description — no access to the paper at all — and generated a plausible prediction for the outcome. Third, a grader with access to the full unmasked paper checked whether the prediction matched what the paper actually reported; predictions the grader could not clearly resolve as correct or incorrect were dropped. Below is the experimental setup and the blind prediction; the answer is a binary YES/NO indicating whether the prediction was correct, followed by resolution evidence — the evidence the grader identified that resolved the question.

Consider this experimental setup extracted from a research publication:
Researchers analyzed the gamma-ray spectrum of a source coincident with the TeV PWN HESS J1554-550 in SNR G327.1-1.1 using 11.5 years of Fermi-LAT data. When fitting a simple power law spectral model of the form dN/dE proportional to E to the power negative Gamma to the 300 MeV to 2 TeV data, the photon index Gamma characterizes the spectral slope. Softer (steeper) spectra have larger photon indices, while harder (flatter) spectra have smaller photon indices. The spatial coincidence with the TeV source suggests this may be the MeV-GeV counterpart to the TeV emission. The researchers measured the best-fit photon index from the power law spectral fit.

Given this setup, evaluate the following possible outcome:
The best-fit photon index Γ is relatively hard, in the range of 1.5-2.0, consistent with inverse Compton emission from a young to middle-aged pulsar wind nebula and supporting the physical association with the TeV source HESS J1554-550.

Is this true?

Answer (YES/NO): NO